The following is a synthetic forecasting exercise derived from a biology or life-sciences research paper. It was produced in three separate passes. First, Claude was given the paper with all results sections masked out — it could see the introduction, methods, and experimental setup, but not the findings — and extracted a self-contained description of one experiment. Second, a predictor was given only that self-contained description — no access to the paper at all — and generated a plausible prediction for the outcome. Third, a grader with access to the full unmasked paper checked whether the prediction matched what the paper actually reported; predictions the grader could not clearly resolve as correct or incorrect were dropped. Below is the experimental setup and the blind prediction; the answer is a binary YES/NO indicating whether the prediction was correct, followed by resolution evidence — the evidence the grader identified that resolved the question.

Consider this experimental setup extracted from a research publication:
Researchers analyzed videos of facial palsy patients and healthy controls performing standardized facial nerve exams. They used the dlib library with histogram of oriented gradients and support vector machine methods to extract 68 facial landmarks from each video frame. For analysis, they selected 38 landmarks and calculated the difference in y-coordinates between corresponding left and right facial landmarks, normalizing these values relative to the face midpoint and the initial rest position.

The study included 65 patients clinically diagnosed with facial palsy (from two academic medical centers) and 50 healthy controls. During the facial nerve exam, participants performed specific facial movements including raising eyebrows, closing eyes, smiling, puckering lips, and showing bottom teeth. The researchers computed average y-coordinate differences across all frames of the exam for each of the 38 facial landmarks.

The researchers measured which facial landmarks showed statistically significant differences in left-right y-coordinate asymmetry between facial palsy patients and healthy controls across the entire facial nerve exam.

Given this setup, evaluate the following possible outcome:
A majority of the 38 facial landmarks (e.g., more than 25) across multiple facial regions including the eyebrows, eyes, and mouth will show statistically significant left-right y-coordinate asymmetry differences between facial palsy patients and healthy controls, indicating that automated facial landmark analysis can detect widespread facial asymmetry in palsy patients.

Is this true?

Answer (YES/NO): NO